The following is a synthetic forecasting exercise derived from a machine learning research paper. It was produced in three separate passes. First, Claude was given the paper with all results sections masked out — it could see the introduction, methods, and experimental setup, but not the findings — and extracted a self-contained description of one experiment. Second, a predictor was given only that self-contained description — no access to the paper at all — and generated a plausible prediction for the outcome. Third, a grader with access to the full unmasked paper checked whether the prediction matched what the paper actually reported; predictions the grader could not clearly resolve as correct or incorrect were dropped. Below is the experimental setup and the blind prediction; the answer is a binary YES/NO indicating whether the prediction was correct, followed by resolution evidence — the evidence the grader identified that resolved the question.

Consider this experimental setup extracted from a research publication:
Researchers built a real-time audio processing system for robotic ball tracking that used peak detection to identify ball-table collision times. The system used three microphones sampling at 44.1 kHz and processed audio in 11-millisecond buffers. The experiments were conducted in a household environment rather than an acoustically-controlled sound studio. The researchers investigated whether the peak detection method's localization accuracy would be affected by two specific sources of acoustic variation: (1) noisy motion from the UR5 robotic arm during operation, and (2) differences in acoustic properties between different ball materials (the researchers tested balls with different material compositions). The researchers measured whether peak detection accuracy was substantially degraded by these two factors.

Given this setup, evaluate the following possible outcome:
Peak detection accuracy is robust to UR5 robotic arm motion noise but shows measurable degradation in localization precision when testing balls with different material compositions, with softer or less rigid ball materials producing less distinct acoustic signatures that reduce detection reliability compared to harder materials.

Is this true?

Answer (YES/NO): NO